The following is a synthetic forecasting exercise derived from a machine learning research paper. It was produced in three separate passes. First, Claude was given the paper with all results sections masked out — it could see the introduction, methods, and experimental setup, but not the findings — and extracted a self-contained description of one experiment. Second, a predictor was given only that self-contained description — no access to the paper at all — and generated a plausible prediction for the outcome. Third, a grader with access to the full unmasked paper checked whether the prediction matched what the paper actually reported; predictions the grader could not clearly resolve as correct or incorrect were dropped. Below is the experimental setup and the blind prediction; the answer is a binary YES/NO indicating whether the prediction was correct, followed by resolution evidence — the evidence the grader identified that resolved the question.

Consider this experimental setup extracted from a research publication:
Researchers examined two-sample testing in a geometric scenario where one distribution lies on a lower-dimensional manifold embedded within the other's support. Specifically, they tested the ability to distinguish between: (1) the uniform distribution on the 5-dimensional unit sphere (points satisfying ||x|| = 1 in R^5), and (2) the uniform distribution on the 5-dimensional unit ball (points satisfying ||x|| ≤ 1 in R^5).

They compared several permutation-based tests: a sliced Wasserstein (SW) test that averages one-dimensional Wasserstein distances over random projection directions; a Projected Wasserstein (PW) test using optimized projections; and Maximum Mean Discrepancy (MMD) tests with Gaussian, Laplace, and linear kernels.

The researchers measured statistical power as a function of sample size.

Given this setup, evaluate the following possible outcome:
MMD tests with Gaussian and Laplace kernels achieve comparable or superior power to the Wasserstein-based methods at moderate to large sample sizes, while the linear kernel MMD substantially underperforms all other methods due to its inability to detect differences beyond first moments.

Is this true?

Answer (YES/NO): NO